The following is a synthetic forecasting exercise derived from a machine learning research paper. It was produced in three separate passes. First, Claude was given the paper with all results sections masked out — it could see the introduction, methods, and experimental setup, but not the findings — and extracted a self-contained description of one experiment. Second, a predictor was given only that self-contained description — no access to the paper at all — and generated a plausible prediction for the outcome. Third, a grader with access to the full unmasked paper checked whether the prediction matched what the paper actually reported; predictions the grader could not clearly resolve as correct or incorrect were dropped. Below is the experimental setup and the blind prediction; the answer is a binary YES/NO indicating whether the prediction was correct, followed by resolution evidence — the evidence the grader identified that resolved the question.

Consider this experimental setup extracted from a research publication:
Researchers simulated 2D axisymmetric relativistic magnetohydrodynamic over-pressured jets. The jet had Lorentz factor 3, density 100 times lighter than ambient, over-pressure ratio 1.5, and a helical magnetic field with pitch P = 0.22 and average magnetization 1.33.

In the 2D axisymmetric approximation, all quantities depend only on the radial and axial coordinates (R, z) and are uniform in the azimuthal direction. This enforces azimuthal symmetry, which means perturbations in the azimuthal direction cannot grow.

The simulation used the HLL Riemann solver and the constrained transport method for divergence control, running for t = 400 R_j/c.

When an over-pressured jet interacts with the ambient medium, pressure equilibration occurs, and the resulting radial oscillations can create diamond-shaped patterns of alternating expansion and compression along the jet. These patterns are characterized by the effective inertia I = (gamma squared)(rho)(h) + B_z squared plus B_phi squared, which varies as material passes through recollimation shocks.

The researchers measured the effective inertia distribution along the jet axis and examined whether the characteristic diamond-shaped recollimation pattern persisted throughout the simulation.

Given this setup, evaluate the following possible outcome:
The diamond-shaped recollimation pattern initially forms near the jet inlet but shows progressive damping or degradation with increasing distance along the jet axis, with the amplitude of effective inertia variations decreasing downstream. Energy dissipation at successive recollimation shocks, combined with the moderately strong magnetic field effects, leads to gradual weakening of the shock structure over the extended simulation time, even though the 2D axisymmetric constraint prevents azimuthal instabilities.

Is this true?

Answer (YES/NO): NO